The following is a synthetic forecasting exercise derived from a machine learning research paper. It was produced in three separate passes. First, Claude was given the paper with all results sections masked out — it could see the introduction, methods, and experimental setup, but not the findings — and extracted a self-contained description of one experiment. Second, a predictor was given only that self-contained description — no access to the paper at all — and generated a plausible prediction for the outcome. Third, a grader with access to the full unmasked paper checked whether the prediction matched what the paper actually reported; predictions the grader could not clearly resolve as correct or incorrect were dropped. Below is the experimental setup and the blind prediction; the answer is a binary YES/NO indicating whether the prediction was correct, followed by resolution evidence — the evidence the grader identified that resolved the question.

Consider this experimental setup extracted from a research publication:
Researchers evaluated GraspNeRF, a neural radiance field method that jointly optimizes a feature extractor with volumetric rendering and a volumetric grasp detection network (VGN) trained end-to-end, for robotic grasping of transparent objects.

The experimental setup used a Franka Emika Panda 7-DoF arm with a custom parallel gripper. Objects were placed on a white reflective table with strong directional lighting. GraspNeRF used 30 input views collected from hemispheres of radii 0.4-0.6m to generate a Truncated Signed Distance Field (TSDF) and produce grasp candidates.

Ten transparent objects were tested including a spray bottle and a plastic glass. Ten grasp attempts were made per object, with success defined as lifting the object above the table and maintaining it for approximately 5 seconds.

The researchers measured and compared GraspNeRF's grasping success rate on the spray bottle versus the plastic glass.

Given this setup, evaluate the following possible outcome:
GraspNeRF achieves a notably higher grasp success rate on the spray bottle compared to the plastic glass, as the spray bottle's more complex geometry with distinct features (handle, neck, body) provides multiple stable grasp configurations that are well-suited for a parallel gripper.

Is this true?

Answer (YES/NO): YES